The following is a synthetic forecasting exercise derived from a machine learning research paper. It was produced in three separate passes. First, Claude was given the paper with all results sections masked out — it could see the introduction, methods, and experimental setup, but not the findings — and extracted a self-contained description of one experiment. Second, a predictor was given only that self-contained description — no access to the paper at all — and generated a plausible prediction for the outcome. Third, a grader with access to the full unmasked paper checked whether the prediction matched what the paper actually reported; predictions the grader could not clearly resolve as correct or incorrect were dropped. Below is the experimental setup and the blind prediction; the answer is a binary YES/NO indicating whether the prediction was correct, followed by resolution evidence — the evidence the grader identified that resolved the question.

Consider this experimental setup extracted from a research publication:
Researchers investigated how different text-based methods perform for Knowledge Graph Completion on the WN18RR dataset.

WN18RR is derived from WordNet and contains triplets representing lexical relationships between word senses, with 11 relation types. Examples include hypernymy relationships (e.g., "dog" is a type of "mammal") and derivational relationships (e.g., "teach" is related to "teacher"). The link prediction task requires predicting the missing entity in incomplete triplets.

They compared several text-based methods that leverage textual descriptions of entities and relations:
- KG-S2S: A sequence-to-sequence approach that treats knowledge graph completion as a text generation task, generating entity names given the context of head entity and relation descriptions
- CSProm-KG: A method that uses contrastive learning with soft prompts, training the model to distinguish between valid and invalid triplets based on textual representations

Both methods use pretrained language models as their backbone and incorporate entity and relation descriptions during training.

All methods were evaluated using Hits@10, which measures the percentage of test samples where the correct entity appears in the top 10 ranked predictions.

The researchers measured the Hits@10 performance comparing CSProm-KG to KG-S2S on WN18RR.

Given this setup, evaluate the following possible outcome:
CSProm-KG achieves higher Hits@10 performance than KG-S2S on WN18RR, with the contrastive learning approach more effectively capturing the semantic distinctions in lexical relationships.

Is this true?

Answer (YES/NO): YES